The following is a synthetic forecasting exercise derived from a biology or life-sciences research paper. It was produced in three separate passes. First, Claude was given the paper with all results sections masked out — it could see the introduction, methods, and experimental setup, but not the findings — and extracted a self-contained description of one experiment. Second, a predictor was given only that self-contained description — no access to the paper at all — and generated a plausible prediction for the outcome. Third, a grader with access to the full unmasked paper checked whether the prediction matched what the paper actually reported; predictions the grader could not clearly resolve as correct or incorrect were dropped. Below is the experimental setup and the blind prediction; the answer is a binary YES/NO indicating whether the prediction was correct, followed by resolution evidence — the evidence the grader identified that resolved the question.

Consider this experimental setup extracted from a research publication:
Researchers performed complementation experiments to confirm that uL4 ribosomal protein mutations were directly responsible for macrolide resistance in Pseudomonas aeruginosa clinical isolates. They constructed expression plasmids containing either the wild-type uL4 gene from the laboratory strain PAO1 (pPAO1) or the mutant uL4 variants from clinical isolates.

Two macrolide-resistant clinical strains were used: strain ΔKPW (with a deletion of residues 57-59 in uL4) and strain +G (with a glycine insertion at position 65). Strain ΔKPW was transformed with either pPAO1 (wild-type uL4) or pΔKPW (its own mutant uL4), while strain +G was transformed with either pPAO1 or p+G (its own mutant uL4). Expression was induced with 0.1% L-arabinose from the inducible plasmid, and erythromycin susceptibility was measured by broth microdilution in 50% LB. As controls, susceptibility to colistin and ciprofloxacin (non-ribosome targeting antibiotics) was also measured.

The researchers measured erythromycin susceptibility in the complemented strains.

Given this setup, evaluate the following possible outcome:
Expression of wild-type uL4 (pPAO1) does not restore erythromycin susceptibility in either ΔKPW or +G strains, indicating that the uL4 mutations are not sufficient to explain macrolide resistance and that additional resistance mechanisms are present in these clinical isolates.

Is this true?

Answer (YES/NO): NO